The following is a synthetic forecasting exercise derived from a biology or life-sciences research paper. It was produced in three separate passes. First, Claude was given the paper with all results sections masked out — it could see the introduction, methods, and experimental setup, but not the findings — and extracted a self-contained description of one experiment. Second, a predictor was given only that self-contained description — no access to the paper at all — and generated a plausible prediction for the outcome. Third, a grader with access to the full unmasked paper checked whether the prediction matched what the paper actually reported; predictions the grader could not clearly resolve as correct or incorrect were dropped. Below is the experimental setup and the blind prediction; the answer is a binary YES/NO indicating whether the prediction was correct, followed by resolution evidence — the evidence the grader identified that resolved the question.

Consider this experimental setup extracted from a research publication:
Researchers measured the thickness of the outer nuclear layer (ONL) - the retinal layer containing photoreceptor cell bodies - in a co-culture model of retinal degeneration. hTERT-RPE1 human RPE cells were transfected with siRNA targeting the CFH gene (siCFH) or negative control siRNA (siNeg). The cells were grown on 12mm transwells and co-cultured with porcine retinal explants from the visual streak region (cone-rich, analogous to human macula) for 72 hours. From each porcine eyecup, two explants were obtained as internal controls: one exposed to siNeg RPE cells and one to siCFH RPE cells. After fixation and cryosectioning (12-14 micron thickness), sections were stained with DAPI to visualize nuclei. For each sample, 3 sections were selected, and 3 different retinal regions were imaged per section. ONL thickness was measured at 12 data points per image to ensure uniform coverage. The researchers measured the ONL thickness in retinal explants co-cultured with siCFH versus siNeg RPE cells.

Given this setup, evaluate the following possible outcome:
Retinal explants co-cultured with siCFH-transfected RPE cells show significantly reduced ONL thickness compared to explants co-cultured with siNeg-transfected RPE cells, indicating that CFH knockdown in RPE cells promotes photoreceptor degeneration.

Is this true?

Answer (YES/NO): YES